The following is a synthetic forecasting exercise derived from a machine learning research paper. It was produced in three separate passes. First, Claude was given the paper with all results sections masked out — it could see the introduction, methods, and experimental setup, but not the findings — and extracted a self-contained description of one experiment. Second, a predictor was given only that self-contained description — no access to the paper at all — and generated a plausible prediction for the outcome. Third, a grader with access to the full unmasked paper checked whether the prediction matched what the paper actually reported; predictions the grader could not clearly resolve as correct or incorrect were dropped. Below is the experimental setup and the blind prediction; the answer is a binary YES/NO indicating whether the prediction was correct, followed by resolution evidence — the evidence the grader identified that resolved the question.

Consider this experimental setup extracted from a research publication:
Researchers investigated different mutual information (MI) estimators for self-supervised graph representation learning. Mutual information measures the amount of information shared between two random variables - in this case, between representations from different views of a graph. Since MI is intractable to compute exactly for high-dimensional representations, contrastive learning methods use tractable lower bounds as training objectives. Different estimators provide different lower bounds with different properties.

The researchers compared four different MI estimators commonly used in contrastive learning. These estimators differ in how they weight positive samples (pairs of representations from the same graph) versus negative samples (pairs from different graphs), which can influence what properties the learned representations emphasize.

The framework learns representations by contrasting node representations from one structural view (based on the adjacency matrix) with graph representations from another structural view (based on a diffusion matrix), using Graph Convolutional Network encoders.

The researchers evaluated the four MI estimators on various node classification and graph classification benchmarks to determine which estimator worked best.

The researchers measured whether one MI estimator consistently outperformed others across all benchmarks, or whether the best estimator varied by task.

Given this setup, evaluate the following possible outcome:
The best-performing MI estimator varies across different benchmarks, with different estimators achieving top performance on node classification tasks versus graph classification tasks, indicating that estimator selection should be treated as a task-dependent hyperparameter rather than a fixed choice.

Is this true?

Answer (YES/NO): YES